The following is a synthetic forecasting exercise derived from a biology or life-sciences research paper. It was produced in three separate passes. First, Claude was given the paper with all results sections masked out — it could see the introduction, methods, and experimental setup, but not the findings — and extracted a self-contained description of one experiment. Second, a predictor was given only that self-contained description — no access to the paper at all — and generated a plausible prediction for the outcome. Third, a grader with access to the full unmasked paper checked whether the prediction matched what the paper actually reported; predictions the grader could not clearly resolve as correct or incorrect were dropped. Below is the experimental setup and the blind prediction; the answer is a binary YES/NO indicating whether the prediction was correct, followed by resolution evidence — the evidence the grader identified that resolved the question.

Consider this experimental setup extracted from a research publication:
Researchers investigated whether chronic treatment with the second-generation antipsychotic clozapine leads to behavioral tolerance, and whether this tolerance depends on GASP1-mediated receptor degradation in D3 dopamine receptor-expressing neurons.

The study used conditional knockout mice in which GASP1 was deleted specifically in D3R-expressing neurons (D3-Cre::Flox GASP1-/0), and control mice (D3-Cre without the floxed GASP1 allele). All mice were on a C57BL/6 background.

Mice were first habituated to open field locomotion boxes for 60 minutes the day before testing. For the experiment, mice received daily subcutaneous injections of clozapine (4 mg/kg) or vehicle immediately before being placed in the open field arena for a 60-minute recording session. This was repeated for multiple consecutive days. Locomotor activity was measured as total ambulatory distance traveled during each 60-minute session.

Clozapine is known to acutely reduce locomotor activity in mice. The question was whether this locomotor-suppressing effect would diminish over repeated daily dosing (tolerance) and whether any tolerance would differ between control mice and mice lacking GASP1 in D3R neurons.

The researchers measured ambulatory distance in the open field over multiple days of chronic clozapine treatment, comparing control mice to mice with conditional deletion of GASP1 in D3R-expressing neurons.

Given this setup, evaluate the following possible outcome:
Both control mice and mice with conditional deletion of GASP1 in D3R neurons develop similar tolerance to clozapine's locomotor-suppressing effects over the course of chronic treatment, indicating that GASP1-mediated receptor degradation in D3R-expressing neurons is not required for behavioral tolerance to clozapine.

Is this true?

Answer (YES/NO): NO